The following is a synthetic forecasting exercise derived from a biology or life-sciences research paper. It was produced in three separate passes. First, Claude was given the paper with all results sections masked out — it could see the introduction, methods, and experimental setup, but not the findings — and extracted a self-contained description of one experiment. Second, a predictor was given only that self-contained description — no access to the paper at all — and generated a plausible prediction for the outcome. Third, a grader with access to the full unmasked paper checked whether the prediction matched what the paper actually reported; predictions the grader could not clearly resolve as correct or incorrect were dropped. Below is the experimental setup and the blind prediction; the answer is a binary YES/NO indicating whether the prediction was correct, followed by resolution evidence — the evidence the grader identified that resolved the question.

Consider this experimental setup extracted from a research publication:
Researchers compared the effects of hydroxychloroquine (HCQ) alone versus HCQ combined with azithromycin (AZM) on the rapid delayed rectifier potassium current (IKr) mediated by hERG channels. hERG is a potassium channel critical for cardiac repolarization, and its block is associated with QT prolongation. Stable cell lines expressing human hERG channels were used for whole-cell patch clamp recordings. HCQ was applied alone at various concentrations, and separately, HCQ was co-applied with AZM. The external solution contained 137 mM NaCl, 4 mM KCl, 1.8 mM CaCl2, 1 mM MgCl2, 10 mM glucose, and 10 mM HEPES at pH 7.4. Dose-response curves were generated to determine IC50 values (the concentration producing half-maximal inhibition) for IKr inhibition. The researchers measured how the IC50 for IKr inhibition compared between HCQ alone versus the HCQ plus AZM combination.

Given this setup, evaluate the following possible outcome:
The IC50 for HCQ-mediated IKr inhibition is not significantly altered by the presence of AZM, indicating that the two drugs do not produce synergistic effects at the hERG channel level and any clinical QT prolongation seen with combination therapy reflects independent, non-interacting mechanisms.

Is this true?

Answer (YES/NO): NO